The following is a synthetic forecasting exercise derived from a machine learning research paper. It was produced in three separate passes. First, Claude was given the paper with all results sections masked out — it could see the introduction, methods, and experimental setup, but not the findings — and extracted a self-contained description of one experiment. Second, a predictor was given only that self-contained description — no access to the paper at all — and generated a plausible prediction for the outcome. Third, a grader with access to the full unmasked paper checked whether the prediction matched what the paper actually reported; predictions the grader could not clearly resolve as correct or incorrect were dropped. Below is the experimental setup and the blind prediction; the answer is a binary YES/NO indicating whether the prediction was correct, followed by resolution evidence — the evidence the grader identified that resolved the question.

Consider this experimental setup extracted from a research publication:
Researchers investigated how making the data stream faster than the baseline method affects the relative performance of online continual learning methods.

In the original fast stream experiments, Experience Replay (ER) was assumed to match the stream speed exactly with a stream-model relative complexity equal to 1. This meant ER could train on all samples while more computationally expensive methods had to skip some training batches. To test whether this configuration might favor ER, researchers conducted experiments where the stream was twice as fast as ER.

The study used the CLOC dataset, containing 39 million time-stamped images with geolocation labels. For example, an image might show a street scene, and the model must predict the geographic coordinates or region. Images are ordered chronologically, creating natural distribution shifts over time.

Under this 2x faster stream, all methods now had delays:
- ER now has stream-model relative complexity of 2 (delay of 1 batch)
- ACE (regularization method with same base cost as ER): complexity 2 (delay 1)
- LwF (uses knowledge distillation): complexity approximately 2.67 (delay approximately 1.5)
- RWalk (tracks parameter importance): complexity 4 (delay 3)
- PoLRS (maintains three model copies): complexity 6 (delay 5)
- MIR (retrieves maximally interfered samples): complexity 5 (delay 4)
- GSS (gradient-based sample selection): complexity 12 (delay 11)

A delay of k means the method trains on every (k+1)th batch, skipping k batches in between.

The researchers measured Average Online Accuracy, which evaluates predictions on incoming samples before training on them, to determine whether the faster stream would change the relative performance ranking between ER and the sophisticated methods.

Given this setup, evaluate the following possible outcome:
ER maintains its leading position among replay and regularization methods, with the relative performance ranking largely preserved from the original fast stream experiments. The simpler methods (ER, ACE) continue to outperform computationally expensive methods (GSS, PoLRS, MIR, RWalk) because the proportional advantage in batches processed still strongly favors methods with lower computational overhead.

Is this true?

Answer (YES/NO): YES